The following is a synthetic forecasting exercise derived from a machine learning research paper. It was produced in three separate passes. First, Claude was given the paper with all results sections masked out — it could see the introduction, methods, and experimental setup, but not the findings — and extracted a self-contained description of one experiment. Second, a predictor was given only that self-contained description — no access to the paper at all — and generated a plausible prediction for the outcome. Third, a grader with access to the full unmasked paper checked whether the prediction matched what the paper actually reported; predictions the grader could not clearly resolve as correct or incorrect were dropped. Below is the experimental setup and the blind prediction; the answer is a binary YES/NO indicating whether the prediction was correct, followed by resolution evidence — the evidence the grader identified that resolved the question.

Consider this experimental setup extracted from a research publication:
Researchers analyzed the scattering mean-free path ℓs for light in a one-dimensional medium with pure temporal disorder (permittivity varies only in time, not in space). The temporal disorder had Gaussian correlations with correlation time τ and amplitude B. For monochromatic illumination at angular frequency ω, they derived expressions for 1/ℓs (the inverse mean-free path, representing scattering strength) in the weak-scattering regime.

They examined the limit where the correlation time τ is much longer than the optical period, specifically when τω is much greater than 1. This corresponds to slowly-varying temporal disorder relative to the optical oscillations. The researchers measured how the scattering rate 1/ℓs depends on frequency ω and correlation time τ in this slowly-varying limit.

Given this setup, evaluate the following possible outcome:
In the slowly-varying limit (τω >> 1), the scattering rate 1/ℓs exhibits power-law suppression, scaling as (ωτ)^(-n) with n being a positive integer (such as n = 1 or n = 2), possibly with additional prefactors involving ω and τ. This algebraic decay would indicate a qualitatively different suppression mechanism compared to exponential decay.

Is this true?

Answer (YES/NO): NO